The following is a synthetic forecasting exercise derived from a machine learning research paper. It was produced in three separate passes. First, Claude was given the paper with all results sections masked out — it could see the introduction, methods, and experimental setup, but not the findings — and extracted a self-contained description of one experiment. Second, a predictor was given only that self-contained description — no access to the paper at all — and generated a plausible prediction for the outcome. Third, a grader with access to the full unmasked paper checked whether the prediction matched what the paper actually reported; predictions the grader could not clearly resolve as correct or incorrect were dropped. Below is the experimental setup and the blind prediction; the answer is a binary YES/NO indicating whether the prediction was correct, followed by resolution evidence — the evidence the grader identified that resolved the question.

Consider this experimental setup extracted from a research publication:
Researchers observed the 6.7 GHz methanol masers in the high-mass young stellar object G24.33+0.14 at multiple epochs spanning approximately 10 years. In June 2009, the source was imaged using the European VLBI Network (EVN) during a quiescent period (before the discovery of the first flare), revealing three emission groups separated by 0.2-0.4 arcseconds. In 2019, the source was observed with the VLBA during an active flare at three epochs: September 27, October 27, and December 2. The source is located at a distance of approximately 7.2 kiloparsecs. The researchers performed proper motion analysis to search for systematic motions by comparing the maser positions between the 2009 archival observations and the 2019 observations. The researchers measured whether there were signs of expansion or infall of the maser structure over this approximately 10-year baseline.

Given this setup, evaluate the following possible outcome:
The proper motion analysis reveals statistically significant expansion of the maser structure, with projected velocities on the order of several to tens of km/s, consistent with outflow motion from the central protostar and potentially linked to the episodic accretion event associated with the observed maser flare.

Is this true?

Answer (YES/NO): NO